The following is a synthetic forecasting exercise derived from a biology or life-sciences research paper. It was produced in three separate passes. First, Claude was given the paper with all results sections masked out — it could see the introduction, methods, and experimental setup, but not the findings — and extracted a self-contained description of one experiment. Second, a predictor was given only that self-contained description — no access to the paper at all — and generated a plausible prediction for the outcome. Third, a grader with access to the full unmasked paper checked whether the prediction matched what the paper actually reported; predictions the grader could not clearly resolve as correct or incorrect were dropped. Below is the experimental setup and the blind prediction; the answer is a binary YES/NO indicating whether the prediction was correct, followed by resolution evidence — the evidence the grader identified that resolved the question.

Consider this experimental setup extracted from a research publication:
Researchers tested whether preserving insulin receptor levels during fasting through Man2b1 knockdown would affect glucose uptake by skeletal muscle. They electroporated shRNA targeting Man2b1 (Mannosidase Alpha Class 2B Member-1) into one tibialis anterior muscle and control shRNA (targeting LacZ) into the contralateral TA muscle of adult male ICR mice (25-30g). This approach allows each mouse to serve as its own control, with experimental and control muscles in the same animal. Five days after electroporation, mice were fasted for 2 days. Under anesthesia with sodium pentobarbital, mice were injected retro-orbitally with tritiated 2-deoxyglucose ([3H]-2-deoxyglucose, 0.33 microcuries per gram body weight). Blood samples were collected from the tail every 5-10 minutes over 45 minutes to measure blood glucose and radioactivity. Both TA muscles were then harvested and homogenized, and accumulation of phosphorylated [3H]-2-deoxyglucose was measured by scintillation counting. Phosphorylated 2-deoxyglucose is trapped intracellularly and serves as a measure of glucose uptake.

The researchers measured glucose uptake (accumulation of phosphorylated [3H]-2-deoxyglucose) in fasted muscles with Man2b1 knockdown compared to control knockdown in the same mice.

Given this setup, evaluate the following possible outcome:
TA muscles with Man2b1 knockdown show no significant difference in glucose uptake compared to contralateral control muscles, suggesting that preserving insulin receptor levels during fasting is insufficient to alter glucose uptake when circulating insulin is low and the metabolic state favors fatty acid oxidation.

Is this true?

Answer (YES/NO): NO